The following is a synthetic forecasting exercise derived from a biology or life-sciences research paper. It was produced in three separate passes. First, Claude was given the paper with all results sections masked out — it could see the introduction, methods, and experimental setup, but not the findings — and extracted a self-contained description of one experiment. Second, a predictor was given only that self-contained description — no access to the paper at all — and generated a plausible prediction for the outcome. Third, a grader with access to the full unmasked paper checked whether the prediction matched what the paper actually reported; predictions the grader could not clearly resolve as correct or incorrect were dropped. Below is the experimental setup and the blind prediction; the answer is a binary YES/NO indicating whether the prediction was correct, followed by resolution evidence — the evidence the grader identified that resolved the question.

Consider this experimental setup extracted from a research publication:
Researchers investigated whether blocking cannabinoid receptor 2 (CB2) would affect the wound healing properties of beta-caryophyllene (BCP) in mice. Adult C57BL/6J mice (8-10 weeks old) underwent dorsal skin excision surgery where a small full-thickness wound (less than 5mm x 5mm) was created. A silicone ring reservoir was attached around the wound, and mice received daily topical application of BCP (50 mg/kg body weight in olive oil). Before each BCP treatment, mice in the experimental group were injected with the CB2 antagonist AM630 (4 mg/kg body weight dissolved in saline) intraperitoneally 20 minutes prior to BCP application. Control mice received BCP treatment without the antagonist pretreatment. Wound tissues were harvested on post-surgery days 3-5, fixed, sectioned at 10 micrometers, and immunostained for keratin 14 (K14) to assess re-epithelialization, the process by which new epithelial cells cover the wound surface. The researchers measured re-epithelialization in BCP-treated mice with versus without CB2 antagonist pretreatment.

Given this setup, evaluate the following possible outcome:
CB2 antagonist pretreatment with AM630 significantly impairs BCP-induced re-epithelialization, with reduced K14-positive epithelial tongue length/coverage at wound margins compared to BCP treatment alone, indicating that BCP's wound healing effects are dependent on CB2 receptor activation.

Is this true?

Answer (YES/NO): NO